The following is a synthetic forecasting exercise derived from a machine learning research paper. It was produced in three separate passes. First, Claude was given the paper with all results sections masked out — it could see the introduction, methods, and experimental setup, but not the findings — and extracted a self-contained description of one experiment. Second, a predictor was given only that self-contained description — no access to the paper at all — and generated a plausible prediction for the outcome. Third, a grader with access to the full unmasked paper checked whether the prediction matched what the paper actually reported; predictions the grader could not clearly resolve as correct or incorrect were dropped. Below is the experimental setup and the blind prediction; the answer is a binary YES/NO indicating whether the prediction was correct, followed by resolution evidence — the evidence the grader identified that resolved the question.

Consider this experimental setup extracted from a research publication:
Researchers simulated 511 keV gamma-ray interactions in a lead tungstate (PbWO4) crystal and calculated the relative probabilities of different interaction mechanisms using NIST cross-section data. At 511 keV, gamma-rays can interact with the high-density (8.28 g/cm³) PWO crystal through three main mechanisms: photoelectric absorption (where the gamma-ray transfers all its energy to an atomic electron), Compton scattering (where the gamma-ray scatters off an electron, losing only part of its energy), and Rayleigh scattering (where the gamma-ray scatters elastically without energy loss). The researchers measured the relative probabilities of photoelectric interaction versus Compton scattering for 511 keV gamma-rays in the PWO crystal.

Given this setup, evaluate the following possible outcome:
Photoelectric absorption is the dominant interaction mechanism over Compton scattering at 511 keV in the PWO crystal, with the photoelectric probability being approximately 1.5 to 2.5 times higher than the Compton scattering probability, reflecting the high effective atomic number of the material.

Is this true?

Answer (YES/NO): NO